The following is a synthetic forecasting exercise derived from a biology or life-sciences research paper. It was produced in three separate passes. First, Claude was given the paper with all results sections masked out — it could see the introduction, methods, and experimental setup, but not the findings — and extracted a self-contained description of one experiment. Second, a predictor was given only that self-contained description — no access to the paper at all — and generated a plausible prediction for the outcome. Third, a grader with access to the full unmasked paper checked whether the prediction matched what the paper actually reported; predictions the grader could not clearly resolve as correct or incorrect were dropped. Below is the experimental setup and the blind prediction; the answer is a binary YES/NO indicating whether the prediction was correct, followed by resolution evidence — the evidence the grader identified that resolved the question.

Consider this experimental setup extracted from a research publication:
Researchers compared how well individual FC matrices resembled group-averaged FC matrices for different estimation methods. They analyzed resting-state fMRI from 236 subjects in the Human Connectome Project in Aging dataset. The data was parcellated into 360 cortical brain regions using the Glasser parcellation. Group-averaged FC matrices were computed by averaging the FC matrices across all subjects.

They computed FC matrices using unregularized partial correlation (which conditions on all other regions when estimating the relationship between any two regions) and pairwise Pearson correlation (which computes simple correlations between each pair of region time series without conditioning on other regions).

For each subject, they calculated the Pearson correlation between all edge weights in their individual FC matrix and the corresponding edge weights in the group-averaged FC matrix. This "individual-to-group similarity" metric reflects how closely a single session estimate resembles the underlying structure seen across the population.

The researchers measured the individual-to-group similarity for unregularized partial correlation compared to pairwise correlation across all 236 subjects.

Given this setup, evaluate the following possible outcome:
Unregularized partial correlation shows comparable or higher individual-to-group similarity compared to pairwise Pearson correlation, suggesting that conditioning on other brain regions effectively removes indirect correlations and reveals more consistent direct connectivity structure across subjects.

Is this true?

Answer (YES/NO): NO